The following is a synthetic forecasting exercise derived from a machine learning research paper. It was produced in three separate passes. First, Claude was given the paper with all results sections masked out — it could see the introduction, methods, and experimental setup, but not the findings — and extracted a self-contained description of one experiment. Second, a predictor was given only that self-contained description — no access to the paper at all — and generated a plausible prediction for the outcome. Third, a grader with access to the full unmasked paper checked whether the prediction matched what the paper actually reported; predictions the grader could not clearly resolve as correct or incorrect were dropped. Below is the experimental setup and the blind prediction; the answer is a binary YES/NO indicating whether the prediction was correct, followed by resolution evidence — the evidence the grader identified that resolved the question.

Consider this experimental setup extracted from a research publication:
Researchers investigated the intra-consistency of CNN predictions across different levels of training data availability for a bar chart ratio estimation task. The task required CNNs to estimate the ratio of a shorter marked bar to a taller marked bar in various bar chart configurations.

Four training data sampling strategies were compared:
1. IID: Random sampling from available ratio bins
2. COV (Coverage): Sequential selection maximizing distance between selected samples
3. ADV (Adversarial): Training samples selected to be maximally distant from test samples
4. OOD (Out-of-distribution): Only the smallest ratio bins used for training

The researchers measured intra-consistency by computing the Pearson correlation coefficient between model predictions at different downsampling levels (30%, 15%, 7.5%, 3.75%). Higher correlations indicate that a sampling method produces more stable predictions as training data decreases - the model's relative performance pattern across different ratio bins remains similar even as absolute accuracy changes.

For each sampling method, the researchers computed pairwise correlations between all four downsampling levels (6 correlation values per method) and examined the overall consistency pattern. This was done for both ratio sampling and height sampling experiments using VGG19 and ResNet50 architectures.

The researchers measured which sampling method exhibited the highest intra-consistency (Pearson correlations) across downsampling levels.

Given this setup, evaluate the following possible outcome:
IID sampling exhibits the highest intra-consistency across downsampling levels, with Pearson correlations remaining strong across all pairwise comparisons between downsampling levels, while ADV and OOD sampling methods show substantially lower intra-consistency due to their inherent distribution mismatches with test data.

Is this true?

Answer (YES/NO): NO